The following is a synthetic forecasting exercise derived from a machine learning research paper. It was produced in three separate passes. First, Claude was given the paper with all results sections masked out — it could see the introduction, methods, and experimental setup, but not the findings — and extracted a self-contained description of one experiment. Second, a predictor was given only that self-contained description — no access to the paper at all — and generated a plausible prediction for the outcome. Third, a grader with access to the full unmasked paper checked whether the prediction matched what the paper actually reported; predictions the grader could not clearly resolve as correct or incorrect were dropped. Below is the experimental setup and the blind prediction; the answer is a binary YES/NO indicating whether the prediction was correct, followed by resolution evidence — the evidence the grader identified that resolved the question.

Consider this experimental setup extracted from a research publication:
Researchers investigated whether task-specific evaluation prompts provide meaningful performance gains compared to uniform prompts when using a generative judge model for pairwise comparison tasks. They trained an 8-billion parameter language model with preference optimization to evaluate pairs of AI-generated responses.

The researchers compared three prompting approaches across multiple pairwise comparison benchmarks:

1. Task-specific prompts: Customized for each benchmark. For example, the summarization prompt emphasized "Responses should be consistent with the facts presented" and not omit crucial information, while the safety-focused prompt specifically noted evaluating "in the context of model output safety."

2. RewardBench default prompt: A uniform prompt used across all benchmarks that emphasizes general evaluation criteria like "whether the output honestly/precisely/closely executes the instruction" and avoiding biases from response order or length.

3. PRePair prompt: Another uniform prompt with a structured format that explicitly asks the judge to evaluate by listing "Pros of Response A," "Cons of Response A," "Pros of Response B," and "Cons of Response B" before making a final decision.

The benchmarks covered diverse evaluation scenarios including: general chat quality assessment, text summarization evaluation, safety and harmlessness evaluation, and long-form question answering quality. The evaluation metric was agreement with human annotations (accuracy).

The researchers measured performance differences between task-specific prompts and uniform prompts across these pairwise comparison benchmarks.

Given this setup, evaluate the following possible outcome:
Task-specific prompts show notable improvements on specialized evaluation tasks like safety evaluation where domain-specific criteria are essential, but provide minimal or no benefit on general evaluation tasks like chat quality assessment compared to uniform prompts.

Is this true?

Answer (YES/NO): NO